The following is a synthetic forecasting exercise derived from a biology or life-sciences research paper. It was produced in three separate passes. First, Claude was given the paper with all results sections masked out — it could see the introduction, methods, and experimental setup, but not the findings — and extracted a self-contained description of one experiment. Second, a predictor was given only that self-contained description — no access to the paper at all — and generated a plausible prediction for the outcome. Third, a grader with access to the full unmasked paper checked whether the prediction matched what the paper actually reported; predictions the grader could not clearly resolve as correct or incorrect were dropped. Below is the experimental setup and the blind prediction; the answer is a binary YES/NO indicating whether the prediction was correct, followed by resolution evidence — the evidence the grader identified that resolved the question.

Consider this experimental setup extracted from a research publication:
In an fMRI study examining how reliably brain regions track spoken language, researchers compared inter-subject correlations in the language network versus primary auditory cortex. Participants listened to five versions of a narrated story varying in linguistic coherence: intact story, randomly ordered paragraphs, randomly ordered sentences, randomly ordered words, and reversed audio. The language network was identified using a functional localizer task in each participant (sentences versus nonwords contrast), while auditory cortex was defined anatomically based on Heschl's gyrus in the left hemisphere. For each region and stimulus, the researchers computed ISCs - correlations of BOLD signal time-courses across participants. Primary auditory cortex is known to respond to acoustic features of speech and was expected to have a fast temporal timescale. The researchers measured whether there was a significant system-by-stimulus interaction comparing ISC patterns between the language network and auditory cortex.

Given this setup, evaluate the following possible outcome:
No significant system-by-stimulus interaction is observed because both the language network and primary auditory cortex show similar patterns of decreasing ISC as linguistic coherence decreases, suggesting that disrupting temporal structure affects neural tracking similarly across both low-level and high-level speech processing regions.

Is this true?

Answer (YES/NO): NO